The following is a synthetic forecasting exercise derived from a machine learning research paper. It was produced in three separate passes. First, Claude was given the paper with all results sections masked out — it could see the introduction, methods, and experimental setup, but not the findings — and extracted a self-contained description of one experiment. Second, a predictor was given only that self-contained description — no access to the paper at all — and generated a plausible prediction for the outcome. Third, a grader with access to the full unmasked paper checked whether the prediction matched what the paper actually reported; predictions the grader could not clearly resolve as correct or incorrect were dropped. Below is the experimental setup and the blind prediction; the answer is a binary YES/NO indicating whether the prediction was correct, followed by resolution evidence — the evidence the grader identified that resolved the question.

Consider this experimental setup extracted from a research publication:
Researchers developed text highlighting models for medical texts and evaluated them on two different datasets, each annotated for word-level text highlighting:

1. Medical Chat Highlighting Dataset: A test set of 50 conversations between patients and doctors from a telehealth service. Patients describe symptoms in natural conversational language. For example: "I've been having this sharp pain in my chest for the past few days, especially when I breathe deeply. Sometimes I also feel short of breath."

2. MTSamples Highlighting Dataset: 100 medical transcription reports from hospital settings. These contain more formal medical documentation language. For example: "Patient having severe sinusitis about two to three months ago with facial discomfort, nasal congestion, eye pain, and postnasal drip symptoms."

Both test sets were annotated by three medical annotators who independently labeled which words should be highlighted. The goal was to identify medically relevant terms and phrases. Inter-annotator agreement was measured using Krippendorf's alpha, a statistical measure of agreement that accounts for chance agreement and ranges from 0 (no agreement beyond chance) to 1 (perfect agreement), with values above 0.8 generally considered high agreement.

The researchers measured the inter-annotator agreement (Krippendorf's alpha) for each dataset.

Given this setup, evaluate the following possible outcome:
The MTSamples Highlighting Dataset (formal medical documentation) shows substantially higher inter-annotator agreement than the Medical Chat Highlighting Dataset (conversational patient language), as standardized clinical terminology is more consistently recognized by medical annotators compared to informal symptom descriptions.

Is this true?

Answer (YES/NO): NO